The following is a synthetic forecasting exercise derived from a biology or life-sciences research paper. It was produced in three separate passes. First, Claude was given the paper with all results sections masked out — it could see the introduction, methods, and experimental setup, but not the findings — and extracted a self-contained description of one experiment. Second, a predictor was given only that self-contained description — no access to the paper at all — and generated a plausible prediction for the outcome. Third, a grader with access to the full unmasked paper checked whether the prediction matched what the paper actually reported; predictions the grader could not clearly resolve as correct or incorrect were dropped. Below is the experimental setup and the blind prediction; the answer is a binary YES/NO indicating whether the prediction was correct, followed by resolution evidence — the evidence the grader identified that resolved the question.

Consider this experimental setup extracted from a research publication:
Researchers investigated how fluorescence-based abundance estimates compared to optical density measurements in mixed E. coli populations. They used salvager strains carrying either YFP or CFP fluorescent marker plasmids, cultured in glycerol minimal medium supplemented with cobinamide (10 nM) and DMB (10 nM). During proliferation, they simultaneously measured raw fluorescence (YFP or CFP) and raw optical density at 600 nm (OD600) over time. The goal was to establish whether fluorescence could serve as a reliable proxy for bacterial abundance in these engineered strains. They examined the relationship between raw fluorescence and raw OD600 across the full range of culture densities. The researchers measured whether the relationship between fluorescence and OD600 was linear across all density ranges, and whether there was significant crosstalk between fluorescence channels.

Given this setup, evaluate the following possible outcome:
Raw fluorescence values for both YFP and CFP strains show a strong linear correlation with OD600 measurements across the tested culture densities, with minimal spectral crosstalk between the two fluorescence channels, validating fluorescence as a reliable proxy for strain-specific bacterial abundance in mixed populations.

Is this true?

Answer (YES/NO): NO